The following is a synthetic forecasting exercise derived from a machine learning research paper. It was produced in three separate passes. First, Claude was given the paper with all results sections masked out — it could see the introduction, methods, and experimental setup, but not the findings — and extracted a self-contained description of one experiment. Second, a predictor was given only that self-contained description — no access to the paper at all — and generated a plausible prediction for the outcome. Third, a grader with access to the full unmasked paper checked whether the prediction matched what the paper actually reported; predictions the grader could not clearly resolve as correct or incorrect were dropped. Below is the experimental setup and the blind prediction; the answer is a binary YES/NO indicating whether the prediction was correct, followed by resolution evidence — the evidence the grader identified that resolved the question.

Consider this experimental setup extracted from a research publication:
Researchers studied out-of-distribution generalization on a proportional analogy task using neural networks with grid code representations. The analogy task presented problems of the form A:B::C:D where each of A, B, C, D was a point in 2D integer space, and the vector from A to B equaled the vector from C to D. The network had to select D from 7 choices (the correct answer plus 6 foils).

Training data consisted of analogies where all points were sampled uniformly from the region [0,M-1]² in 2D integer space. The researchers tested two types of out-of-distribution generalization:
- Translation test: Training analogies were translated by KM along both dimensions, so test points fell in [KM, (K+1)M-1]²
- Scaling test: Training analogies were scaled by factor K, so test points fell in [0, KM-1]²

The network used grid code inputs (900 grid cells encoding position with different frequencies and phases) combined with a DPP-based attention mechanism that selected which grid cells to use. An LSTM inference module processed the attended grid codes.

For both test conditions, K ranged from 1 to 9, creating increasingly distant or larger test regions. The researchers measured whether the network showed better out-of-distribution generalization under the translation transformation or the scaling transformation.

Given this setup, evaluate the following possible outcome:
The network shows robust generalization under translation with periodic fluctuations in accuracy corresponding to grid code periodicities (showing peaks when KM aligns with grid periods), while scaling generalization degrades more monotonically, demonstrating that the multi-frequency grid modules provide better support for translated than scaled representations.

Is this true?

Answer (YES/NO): NO